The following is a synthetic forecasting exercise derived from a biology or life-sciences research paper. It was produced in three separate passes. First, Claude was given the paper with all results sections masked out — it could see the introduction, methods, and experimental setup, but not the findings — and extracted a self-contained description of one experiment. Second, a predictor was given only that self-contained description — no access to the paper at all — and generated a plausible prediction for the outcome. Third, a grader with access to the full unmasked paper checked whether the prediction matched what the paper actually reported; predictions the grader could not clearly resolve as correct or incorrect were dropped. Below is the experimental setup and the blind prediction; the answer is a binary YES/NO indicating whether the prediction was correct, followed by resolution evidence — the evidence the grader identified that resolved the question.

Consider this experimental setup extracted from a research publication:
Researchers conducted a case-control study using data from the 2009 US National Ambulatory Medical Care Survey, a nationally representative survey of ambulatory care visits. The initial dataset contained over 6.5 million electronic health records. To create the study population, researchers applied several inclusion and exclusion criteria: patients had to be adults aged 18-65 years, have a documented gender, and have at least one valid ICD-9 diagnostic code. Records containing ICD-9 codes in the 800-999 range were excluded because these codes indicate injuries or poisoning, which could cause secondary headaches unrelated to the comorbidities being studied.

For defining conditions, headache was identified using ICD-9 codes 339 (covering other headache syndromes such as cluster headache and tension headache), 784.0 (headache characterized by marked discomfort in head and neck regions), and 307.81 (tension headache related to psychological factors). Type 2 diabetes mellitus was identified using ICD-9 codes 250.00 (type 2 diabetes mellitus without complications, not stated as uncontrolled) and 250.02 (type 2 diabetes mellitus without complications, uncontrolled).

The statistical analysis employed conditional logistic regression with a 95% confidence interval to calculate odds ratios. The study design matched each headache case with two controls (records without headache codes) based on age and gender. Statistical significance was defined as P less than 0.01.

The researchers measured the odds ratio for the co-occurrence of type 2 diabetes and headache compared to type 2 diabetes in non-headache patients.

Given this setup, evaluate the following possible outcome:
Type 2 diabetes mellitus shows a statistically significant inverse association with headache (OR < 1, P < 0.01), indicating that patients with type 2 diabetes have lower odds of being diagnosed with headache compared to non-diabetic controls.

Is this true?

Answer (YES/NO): YES